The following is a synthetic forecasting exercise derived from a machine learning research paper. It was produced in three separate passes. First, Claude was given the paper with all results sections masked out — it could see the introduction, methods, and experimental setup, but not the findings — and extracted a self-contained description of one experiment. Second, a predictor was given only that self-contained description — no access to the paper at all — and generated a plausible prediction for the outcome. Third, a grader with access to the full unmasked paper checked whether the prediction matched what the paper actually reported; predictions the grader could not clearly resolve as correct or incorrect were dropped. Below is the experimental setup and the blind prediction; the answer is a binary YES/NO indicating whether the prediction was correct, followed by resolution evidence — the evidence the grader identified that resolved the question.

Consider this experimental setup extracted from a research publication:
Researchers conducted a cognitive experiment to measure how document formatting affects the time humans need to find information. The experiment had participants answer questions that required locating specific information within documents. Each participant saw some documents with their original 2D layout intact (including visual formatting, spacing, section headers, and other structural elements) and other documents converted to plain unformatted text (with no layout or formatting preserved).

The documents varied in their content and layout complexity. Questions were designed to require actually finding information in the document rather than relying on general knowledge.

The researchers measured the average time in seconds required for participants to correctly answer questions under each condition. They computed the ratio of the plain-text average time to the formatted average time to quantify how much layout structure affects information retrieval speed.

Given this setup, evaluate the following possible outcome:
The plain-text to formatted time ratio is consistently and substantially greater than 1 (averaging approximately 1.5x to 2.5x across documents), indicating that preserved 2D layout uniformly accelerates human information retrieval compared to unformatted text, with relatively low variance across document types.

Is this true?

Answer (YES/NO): NO